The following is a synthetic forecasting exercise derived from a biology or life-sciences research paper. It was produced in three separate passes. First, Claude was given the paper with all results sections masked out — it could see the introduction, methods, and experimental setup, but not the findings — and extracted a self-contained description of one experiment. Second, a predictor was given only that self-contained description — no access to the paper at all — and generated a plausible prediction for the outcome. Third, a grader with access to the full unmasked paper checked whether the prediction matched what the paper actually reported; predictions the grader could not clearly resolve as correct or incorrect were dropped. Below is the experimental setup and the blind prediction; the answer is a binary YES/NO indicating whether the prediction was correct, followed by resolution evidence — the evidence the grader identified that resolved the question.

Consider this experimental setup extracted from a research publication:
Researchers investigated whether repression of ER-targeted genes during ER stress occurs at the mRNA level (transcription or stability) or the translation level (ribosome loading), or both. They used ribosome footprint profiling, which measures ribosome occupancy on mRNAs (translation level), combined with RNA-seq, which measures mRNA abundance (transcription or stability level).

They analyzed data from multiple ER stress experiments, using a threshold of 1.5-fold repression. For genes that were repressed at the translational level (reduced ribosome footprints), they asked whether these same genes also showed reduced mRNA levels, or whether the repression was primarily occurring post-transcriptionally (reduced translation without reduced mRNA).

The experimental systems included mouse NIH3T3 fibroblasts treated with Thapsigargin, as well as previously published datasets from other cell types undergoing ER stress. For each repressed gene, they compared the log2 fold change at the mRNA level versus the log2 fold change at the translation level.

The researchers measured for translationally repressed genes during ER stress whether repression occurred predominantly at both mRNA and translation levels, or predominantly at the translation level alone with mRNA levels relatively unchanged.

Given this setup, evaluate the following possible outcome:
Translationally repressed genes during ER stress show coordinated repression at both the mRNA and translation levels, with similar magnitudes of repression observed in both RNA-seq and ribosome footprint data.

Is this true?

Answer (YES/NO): NO